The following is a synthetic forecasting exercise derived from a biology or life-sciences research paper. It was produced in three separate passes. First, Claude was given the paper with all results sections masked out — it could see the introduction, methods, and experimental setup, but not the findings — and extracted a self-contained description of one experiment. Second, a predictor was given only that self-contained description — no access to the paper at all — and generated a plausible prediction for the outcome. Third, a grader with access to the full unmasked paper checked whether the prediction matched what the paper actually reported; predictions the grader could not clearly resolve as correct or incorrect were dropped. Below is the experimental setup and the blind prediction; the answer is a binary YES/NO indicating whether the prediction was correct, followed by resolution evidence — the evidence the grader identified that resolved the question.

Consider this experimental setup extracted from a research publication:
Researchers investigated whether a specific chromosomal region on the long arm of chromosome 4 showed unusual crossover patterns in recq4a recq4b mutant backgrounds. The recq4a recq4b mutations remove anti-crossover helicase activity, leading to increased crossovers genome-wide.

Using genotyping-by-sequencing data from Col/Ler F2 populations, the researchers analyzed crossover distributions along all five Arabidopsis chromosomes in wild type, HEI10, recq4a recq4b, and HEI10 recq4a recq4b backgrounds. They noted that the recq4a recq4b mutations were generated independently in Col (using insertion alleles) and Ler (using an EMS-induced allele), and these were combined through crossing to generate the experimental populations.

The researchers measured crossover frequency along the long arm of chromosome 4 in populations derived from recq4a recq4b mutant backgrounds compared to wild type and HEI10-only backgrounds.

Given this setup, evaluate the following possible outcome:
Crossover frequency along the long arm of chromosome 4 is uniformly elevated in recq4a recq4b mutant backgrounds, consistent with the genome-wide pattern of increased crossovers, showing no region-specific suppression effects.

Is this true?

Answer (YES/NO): NO